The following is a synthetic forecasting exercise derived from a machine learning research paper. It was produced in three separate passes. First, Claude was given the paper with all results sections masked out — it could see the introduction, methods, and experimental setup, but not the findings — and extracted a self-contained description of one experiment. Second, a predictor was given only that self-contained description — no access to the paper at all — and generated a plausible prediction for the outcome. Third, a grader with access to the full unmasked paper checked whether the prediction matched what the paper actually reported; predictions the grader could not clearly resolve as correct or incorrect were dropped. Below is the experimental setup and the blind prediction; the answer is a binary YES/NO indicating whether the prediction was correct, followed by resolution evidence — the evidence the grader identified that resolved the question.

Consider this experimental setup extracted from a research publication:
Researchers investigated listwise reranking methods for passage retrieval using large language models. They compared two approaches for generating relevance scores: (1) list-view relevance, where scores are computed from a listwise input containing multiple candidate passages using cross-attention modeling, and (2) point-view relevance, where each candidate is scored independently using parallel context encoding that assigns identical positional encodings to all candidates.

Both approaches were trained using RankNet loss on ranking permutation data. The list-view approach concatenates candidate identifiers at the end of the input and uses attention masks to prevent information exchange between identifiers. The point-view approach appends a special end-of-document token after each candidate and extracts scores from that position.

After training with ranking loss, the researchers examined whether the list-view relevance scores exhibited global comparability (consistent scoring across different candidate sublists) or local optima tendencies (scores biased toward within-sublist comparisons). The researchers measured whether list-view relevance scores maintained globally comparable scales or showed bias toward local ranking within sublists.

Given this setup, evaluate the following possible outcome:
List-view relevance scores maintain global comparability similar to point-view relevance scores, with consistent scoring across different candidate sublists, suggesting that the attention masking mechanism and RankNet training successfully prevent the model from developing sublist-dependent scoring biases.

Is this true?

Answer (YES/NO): NO